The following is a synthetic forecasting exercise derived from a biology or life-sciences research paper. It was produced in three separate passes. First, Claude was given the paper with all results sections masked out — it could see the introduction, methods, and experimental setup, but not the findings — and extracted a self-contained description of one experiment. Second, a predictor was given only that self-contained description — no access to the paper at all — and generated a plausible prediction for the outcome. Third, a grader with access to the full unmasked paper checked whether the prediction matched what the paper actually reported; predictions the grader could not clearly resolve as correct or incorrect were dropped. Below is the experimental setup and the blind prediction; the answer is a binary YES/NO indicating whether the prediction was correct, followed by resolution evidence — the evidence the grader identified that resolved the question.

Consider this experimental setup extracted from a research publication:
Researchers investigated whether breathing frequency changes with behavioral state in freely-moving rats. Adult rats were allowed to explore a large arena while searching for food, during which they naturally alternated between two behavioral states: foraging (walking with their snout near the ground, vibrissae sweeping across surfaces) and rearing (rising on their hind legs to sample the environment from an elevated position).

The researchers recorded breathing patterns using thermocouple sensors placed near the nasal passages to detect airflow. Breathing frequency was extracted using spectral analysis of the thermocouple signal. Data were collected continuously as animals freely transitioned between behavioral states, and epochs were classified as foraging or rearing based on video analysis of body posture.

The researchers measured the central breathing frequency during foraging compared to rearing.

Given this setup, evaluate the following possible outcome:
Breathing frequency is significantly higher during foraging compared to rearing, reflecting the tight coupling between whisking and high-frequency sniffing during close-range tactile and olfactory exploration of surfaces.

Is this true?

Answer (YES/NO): YES